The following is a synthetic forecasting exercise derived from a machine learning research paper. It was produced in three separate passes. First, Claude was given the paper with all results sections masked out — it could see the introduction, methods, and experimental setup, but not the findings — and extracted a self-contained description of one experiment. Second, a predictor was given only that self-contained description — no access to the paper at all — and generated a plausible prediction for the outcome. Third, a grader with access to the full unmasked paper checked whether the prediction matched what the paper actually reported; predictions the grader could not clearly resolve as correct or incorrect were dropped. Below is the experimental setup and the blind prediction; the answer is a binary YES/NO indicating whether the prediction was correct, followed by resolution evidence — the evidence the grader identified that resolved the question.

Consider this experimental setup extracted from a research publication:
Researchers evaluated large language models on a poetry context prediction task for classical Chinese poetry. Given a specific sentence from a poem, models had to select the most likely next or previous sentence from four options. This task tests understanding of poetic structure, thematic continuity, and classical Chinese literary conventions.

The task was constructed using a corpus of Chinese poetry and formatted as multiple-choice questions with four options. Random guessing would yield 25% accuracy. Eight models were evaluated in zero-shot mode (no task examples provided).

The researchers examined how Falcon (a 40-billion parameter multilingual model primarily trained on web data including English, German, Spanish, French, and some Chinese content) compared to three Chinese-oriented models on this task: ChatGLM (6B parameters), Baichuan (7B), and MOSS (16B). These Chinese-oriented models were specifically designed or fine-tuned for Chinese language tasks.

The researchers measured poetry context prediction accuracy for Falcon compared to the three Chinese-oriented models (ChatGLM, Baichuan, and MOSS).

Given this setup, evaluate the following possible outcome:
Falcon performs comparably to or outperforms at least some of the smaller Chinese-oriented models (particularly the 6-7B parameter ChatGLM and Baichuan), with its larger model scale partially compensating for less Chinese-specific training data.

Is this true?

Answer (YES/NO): YES